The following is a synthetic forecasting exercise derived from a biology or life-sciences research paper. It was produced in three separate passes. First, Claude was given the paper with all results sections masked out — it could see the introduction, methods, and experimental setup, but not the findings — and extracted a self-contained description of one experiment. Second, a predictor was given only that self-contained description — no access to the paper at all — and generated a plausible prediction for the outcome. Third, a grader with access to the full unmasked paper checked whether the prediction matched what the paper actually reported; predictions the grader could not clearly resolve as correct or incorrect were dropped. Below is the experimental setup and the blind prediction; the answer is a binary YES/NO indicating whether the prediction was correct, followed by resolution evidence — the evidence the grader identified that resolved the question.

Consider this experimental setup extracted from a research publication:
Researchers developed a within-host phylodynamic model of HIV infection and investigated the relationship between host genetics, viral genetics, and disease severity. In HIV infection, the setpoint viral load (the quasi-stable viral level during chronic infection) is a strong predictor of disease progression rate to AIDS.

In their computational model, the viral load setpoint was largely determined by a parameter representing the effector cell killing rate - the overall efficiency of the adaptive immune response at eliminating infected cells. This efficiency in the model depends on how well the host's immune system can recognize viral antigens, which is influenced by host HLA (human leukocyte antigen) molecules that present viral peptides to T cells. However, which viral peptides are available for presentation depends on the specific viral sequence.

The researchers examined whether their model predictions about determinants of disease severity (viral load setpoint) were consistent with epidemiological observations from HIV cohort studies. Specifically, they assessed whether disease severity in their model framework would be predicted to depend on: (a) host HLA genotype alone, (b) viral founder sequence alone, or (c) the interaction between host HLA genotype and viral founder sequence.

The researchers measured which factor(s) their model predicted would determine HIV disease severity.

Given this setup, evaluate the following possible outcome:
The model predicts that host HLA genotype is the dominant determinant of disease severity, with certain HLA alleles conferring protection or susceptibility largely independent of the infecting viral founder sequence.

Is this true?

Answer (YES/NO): NO